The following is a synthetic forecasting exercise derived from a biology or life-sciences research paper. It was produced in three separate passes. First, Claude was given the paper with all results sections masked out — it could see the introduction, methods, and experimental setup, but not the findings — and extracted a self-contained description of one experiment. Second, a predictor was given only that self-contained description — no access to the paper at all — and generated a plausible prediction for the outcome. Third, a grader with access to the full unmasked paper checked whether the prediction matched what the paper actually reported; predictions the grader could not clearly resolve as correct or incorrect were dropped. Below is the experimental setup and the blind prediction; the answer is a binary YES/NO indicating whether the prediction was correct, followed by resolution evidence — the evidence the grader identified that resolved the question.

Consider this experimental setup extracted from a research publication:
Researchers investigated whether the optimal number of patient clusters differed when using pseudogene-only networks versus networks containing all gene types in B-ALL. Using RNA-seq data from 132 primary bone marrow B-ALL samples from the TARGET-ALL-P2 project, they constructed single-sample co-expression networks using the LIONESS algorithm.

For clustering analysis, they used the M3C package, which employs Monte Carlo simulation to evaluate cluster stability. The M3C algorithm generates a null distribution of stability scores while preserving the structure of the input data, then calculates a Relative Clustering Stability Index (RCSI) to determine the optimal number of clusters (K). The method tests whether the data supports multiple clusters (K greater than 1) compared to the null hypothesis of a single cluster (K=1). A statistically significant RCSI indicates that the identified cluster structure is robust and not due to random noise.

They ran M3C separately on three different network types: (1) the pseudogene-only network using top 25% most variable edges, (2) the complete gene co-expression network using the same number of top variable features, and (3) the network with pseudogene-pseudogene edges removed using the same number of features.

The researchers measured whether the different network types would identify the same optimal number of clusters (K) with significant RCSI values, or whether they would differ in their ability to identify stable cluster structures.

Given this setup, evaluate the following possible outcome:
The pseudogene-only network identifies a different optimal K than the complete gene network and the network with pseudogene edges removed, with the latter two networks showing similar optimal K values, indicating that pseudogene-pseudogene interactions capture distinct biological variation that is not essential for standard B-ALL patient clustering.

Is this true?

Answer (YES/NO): NO